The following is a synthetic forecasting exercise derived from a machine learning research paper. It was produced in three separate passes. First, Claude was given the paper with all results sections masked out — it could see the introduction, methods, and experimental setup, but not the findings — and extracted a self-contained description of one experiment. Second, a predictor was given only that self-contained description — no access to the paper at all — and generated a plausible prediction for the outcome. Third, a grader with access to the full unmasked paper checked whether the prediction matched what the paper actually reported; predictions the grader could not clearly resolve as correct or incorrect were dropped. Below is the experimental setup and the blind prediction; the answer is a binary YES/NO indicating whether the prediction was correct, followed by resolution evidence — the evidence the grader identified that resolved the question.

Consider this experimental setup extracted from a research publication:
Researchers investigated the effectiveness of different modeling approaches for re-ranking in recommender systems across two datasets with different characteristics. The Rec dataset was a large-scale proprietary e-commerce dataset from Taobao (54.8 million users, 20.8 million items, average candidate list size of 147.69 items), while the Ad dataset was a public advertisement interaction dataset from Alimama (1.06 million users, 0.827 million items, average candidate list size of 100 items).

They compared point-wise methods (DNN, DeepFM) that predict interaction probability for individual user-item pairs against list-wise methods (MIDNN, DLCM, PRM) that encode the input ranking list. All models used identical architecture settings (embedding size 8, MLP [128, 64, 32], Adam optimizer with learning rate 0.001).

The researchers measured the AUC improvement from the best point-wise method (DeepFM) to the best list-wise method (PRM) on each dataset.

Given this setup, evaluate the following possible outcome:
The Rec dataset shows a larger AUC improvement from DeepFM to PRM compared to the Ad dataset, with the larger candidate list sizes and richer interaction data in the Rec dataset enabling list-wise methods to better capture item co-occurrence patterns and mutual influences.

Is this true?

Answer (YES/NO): NO